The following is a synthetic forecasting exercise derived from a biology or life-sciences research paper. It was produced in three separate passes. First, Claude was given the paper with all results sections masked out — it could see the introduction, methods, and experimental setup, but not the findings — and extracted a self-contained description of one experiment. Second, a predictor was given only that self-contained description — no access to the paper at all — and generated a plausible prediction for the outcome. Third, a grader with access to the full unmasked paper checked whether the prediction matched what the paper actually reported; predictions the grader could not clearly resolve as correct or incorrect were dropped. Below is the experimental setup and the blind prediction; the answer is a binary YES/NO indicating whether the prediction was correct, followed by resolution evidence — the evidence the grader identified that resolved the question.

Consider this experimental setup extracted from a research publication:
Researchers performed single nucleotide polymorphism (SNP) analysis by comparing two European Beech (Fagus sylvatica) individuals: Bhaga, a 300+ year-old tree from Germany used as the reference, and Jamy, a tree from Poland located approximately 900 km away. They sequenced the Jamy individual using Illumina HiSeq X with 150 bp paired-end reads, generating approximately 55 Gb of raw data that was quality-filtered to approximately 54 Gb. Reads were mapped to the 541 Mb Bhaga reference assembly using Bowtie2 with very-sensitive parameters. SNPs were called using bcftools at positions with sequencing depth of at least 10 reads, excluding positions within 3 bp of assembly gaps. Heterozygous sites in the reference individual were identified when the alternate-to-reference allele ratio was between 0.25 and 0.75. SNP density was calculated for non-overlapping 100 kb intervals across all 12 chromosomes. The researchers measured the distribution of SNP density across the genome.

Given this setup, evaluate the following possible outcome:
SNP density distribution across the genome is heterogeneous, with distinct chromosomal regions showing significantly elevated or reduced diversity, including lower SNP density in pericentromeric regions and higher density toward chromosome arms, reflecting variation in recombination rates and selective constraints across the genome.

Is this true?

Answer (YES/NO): NO